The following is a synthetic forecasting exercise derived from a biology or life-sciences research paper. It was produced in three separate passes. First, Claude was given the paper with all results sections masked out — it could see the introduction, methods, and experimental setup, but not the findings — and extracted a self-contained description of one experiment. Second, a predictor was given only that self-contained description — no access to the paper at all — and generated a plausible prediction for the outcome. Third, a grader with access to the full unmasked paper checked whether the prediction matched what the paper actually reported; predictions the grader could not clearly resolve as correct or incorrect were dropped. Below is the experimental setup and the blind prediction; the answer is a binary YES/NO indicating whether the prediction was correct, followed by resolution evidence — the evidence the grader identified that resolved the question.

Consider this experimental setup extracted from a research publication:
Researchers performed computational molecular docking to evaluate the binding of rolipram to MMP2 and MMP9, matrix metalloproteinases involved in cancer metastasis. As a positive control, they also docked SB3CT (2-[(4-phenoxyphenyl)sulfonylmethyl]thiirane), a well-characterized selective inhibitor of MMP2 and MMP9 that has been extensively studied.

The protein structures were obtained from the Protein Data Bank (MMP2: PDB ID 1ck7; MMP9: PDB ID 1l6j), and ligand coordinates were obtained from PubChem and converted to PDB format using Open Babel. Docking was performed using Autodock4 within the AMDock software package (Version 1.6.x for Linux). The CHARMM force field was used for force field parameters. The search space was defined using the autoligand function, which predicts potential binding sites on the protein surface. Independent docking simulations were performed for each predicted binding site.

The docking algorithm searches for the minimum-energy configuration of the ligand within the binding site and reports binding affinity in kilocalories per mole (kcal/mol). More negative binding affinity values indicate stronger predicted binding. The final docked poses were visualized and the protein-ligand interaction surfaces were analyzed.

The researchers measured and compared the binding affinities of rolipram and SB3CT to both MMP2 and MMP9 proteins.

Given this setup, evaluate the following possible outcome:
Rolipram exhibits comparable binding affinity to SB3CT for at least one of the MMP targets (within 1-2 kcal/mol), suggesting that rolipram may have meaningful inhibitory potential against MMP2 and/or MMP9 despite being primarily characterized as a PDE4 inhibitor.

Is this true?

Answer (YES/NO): YES